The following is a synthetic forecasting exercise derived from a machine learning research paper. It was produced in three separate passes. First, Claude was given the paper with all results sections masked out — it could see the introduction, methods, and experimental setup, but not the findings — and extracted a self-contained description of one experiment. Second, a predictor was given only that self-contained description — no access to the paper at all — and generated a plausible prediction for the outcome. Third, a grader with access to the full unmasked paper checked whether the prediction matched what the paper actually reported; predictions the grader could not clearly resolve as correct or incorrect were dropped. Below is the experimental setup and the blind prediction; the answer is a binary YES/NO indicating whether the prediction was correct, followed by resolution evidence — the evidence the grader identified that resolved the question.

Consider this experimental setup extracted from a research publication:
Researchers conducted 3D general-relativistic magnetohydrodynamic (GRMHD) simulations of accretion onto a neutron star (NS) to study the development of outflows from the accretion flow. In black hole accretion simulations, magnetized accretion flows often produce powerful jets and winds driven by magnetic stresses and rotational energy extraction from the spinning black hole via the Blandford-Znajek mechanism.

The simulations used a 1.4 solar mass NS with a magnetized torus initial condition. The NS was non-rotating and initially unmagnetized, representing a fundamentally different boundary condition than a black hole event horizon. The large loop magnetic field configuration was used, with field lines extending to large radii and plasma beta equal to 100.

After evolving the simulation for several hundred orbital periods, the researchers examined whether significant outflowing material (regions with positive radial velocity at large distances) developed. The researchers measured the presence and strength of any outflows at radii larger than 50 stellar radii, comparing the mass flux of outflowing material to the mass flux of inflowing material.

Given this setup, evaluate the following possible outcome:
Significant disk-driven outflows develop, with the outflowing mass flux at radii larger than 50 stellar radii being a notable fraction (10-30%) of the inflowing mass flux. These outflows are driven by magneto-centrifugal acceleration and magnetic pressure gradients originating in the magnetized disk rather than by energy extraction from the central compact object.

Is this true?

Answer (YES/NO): NO